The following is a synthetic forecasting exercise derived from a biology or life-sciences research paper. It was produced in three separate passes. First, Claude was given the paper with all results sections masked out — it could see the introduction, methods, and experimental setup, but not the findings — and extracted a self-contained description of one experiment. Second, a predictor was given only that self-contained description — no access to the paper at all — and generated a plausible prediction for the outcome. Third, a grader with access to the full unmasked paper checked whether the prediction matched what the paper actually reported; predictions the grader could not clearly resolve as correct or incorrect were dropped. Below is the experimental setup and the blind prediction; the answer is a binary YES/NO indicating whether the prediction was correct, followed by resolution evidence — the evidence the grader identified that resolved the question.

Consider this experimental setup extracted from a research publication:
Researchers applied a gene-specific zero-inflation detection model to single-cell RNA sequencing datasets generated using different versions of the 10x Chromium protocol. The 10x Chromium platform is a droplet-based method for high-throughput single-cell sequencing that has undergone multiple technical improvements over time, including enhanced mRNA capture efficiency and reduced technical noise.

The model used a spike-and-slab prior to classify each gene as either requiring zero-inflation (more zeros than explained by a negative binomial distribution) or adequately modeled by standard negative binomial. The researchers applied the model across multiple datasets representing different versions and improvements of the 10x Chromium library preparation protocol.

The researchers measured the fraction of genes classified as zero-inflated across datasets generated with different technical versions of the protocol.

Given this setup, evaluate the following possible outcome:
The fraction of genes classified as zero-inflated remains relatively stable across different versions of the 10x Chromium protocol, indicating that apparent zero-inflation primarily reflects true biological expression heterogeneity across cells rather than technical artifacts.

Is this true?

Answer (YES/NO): NO